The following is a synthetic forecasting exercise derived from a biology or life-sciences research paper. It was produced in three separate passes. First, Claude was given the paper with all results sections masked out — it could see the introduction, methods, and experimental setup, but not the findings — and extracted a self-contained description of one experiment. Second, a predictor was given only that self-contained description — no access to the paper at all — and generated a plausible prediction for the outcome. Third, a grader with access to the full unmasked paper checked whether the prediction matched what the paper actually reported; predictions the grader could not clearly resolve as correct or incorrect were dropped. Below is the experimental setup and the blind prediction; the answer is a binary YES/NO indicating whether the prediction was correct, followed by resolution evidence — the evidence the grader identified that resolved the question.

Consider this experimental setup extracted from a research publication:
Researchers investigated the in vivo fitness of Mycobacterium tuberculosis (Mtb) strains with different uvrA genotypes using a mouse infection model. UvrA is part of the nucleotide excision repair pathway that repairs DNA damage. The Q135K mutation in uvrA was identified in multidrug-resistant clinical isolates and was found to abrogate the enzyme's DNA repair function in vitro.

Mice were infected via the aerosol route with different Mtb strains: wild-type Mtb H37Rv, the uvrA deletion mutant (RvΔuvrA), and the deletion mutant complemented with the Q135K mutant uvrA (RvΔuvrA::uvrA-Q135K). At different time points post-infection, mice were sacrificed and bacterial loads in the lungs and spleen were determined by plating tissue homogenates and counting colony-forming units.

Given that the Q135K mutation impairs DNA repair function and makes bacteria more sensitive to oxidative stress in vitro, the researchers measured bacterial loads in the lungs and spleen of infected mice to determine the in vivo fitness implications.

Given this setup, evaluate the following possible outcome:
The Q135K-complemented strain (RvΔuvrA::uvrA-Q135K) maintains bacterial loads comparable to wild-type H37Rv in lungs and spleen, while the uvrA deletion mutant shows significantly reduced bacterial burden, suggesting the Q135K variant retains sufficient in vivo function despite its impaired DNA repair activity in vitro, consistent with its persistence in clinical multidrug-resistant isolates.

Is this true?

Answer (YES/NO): NO